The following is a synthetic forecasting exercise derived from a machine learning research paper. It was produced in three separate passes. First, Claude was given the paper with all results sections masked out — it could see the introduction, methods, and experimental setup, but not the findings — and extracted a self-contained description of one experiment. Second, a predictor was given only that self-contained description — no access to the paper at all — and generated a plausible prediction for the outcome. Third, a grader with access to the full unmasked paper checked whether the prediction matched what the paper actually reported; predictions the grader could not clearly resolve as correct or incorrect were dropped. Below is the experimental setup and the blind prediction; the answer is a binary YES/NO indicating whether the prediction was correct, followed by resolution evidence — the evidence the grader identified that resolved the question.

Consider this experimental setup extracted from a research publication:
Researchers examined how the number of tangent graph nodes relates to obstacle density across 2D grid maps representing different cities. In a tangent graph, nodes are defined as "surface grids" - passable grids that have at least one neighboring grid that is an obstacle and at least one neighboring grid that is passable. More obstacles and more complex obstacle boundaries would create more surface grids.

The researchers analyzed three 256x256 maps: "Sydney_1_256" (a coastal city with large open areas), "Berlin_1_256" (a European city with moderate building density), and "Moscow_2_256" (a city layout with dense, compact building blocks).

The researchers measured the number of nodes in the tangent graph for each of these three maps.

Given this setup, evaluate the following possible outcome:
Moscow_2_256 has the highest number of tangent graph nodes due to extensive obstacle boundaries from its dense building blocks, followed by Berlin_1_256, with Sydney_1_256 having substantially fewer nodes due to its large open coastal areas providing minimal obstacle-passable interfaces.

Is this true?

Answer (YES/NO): YES